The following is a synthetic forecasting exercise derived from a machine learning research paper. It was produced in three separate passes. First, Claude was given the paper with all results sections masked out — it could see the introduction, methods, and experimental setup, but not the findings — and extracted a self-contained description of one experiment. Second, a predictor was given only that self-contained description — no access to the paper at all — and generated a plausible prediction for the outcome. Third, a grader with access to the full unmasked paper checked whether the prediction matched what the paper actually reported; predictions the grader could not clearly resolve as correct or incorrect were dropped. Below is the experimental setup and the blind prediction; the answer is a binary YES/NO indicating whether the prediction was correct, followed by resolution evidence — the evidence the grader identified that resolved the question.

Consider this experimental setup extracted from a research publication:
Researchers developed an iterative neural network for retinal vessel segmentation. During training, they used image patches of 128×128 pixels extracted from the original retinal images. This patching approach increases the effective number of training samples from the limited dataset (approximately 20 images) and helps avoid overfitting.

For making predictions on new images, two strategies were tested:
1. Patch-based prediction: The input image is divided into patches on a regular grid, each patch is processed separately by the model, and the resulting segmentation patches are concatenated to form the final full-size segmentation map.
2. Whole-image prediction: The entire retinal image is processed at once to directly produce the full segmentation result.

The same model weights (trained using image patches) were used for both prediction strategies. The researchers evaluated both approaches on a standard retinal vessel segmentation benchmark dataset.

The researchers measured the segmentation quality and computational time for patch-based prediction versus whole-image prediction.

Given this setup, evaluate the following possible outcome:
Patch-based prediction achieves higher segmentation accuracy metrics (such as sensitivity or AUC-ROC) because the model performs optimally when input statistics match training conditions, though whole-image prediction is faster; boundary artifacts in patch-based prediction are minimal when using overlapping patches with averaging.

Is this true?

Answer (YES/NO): NO